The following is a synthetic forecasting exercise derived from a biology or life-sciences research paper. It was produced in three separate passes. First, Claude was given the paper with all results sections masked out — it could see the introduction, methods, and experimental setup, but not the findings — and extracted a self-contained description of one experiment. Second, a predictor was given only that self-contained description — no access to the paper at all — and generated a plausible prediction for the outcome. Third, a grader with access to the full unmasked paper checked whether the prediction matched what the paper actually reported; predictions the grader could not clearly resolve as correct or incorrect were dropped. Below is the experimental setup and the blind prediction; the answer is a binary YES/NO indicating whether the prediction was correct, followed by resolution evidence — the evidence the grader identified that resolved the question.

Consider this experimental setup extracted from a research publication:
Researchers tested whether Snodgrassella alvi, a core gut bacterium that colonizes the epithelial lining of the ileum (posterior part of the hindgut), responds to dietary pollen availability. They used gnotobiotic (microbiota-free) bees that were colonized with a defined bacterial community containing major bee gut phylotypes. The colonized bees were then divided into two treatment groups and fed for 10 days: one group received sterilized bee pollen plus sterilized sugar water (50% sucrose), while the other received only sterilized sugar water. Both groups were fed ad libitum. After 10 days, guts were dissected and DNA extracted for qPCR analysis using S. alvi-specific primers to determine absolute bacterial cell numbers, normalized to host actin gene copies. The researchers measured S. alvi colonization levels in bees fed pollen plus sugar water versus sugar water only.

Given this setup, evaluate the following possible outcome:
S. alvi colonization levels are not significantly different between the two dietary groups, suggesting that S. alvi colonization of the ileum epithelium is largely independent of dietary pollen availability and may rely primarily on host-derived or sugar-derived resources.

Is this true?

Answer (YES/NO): YES